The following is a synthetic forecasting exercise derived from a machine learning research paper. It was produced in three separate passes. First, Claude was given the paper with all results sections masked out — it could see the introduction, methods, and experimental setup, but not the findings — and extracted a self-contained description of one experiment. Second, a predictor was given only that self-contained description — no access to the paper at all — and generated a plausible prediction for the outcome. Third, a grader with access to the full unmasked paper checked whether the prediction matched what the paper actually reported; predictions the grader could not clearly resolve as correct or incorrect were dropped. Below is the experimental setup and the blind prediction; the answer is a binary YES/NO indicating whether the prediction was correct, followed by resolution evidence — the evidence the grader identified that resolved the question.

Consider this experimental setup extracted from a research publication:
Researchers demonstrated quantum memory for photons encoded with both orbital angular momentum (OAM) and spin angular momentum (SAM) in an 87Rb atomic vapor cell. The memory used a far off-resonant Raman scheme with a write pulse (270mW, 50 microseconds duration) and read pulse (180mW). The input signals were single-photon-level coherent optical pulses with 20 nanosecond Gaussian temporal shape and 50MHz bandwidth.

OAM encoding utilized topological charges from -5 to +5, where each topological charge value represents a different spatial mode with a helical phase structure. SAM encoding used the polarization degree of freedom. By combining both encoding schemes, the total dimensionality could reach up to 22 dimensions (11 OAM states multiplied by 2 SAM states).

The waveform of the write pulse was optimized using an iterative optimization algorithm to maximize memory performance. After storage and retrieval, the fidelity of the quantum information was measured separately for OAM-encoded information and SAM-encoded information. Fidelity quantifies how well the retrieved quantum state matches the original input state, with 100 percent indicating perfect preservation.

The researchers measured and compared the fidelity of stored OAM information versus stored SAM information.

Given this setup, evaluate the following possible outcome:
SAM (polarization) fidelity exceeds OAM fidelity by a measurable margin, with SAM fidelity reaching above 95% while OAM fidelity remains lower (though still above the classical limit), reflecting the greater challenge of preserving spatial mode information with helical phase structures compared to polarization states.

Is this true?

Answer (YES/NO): YES